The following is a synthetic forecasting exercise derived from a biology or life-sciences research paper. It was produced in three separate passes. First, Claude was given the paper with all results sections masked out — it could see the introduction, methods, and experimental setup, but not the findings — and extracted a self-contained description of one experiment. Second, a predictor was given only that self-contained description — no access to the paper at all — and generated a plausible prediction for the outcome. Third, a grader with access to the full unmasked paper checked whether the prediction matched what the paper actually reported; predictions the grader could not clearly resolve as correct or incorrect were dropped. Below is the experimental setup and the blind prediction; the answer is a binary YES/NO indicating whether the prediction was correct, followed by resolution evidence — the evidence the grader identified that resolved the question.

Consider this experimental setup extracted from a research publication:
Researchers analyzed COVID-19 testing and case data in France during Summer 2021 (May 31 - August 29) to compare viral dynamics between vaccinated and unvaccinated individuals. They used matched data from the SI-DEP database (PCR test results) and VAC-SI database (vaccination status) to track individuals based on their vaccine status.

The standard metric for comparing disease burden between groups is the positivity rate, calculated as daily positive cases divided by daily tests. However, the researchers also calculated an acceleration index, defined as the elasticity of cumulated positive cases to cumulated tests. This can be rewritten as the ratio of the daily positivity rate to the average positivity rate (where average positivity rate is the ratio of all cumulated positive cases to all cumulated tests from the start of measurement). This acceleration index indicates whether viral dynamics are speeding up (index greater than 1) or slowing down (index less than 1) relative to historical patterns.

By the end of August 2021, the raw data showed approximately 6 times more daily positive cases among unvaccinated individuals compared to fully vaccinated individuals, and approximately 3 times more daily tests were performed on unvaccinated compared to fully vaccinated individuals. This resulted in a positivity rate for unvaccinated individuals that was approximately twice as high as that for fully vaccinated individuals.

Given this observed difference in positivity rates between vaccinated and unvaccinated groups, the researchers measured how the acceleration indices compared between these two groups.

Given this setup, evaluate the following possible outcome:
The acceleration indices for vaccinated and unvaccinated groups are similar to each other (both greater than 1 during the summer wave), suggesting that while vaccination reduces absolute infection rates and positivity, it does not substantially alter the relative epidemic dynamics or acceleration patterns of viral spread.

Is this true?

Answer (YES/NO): YES